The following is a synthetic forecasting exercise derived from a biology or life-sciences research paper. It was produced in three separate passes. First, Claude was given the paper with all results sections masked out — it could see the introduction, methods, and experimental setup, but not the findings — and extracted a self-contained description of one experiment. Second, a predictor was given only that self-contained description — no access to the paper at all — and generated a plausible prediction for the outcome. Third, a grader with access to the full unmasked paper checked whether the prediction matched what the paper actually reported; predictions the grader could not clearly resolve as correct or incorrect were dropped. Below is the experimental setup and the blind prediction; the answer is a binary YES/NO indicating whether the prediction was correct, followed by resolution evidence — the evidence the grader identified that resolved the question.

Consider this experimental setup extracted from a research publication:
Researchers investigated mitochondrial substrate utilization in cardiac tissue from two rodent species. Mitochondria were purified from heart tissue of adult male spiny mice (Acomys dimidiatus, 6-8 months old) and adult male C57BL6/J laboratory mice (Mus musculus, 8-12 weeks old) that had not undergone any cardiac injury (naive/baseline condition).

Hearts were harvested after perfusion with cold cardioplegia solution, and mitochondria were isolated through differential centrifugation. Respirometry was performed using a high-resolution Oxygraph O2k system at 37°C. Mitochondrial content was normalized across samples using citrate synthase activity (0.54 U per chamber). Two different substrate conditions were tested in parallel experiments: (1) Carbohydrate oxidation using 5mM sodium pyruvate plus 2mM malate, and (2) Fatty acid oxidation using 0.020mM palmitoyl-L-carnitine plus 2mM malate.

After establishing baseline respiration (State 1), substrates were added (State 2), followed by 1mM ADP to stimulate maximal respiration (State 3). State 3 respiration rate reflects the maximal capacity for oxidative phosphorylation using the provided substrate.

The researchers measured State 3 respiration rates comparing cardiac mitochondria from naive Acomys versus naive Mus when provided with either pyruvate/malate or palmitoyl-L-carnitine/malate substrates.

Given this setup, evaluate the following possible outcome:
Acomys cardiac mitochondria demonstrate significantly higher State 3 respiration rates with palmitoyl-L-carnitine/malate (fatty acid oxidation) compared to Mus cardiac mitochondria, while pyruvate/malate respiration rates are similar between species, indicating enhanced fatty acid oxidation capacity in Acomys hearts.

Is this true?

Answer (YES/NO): NO